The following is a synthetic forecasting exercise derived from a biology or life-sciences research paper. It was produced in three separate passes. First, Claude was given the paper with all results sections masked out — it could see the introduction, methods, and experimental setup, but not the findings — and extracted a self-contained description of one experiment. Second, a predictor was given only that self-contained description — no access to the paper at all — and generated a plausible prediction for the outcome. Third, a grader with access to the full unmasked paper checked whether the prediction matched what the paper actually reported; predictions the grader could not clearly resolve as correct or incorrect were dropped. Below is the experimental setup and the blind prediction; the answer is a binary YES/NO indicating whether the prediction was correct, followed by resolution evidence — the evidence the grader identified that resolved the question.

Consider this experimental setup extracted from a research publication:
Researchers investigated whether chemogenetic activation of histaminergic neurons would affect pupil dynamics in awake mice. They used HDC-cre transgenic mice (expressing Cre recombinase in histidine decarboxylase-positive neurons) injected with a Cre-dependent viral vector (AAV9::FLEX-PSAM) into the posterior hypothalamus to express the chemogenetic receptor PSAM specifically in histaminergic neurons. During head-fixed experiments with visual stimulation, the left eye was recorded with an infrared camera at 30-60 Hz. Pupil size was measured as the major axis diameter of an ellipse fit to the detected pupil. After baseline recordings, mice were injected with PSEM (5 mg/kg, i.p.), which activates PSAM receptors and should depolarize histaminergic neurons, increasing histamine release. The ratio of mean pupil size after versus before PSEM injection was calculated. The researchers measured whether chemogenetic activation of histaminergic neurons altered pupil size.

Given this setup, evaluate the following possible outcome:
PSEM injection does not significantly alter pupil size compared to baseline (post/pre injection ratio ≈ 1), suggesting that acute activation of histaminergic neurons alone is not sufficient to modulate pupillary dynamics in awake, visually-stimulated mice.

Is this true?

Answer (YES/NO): NO